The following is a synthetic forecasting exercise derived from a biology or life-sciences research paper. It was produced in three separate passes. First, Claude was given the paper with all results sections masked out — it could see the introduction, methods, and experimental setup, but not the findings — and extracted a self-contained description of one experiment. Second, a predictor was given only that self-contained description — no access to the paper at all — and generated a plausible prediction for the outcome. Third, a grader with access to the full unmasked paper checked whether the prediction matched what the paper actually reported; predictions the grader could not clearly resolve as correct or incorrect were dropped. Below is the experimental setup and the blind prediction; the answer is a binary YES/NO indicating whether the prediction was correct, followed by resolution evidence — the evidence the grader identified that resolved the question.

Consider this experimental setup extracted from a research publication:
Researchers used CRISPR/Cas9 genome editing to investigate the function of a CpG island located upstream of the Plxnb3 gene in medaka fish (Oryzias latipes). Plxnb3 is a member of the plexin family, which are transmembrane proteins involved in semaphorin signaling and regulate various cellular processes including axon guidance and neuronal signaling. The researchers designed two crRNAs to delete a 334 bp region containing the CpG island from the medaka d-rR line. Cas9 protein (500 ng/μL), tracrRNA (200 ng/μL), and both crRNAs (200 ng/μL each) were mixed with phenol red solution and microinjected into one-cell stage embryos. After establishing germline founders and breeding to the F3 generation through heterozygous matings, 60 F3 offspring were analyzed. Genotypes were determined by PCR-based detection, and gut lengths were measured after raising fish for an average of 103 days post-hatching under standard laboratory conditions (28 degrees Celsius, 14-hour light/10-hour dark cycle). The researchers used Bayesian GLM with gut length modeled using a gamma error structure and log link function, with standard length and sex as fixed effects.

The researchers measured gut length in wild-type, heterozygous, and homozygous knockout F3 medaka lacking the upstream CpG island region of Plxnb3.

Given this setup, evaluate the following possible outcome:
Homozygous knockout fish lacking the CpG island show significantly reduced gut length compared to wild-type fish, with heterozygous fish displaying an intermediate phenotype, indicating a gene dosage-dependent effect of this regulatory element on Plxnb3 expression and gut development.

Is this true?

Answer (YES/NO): NO